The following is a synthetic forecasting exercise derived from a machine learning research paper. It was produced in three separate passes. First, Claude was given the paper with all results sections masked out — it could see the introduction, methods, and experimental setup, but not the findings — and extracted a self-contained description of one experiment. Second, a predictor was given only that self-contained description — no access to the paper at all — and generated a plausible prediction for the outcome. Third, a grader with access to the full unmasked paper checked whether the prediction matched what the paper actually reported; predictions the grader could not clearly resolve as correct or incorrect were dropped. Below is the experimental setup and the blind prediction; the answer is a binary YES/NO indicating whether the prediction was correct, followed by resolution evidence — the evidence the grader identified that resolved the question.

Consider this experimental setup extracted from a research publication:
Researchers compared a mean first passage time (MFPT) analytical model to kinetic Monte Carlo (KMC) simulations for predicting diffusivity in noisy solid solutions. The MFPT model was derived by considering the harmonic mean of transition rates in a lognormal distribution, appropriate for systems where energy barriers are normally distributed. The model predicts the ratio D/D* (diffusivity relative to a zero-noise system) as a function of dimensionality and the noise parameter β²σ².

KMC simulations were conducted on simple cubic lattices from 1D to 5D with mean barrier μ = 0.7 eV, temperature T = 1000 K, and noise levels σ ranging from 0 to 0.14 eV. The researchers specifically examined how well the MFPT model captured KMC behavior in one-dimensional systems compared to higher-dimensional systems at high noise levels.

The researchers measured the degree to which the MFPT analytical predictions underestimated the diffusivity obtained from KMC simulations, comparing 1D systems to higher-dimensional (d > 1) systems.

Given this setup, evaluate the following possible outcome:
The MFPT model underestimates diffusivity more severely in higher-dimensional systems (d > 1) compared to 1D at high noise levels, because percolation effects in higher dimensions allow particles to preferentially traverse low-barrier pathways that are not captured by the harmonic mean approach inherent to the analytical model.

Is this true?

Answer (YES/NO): YES